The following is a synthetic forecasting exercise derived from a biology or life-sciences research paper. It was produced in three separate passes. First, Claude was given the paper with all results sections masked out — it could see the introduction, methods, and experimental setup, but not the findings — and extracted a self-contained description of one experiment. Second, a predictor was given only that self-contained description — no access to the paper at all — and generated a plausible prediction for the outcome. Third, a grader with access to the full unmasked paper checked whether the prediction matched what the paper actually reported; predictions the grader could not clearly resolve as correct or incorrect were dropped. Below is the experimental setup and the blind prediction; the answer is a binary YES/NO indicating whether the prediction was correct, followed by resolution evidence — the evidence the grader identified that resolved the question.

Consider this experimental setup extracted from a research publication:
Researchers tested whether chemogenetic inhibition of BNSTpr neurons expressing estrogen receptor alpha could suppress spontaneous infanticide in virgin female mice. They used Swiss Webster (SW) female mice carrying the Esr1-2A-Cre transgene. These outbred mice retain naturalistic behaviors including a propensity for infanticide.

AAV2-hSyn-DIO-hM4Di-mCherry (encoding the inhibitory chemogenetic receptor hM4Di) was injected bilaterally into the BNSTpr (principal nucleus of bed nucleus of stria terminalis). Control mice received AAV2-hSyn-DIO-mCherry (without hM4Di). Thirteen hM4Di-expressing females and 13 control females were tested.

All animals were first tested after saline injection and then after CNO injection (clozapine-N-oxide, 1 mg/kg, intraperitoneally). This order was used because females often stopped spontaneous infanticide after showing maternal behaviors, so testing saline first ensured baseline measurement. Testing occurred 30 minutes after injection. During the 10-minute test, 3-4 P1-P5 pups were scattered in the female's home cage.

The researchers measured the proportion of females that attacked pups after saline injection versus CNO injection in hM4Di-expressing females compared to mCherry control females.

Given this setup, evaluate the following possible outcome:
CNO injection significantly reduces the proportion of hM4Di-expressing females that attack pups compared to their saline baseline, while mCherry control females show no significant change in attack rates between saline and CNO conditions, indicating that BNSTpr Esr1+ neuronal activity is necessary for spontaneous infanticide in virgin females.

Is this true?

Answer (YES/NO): YES